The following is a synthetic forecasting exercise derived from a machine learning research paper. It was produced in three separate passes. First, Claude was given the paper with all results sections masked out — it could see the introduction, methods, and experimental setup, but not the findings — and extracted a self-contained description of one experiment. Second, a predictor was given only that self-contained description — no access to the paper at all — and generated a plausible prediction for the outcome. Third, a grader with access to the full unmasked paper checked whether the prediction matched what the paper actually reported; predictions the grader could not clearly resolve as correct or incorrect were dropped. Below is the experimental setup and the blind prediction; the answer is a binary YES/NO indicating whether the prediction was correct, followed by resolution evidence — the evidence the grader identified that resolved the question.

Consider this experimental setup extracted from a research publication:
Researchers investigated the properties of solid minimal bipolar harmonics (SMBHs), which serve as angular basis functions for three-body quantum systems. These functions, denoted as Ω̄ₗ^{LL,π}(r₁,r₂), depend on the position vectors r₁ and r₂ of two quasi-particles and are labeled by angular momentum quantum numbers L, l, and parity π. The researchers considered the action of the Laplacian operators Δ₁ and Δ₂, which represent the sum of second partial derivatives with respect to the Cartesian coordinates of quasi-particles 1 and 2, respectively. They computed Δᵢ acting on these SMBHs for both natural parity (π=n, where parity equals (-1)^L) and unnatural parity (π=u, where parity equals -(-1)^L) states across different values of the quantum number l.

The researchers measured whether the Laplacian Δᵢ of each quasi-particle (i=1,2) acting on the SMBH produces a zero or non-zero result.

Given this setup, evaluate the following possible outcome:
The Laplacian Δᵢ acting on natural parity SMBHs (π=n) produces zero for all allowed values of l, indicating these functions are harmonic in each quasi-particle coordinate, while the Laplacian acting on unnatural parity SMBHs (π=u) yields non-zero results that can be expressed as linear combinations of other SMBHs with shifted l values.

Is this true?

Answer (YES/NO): NO